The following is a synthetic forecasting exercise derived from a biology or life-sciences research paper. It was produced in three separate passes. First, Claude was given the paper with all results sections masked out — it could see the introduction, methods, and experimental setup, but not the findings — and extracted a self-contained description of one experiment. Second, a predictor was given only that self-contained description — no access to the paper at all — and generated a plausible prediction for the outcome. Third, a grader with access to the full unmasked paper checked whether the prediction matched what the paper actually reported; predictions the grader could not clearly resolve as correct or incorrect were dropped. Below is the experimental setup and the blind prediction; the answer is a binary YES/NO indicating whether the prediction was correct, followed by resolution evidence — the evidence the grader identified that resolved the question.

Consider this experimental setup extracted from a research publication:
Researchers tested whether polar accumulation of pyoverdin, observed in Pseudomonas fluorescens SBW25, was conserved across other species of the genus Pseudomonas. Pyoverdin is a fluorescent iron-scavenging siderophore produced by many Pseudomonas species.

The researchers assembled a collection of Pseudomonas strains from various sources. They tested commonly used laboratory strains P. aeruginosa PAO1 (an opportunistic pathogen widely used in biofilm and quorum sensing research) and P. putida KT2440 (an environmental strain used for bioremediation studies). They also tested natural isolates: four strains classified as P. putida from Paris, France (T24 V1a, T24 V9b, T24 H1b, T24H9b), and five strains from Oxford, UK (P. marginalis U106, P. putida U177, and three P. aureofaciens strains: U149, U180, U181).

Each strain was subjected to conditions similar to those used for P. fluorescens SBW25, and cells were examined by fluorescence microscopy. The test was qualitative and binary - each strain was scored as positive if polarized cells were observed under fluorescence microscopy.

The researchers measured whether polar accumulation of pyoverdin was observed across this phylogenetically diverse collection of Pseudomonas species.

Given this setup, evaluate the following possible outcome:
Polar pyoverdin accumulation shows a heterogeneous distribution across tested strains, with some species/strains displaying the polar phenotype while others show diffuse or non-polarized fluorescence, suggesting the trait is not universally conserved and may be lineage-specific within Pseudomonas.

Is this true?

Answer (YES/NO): NO